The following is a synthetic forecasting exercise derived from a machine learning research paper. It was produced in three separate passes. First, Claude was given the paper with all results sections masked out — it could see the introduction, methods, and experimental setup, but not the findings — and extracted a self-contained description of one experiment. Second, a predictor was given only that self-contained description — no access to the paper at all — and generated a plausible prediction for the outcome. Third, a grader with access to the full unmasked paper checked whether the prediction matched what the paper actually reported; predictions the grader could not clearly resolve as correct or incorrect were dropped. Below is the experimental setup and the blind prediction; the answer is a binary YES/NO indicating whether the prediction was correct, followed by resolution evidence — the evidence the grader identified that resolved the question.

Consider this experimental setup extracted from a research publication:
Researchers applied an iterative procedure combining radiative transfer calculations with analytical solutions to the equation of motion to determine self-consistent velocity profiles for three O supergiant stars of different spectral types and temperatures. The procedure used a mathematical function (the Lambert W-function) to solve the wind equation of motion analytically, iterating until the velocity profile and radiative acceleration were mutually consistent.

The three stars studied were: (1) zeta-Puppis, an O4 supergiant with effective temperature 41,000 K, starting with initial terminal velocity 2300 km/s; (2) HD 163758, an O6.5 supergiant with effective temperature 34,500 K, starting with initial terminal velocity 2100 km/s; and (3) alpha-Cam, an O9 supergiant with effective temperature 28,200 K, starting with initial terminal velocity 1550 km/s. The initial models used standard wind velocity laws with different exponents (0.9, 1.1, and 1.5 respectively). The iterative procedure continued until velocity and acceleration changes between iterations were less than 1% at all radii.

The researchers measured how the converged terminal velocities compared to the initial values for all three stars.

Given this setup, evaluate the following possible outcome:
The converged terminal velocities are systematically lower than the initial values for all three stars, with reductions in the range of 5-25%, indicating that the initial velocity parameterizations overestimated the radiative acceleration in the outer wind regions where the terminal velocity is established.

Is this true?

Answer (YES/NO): NO